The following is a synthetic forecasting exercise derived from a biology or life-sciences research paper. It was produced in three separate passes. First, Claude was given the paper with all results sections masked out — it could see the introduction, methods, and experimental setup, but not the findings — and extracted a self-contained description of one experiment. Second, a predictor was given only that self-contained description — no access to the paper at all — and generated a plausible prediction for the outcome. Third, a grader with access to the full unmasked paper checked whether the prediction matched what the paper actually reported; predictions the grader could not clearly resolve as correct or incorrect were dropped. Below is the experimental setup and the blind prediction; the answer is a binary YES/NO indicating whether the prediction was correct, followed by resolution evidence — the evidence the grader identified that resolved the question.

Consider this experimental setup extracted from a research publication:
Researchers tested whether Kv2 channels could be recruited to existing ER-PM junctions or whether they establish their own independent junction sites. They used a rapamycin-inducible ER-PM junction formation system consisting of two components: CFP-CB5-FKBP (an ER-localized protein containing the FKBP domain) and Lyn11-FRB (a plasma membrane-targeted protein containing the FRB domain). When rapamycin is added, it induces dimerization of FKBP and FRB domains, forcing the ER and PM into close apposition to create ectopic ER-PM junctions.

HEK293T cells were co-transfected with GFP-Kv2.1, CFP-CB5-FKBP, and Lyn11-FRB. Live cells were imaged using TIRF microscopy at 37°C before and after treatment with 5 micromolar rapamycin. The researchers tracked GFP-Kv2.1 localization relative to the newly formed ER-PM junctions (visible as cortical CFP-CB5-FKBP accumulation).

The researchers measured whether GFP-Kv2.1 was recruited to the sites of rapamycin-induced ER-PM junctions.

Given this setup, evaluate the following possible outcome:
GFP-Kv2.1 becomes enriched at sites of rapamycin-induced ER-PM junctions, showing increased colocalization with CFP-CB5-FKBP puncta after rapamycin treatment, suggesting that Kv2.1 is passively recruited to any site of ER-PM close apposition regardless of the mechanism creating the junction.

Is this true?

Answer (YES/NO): NO